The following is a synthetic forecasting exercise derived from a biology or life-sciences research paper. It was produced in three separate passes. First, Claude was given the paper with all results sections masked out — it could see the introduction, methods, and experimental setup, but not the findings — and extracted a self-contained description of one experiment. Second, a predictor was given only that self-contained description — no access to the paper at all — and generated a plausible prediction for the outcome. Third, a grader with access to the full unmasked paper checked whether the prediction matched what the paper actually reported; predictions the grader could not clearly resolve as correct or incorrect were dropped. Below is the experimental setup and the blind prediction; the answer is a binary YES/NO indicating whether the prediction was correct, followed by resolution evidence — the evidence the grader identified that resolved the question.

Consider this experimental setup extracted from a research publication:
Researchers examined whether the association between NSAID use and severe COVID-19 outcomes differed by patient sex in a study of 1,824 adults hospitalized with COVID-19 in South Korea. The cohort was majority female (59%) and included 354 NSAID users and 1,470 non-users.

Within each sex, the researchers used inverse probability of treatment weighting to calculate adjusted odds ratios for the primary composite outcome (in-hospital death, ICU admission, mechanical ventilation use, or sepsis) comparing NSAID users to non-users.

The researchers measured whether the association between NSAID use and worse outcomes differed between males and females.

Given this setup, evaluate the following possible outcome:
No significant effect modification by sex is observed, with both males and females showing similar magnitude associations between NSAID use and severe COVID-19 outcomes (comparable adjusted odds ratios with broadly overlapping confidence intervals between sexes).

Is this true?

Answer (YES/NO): YES